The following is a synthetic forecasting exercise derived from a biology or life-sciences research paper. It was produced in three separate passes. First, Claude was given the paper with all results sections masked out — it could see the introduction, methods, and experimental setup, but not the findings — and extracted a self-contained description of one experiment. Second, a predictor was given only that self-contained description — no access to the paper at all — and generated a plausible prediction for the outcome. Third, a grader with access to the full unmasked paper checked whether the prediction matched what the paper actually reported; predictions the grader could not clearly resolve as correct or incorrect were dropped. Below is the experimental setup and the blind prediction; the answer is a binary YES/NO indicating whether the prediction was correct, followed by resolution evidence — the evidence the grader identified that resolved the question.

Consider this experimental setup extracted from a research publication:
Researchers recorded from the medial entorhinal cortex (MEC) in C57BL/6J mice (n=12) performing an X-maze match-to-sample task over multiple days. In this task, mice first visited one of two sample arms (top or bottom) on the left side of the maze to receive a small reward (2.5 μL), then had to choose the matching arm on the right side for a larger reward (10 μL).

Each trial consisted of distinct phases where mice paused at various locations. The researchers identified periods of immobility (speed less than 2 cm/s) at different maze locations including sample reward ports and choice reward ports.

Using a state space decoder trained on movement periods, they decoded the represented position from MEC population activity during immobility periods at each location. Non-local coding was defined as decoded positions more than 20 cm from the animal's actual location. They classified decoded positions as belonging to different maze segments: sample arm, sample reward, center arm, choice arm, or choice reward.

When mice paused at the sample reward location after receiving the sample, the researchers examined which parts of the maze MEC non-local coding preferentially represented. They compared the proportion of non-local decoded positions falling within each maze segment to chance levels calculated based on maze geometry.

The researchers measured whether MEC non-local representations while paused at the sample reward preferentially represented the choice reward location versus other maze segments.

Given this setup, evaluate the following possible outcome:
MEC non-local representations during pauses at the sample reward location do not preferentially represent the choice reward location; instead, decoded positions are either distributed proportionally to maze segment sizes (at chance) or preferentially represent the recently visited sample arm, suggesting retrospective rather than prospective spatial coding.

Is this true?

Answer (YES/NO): NO